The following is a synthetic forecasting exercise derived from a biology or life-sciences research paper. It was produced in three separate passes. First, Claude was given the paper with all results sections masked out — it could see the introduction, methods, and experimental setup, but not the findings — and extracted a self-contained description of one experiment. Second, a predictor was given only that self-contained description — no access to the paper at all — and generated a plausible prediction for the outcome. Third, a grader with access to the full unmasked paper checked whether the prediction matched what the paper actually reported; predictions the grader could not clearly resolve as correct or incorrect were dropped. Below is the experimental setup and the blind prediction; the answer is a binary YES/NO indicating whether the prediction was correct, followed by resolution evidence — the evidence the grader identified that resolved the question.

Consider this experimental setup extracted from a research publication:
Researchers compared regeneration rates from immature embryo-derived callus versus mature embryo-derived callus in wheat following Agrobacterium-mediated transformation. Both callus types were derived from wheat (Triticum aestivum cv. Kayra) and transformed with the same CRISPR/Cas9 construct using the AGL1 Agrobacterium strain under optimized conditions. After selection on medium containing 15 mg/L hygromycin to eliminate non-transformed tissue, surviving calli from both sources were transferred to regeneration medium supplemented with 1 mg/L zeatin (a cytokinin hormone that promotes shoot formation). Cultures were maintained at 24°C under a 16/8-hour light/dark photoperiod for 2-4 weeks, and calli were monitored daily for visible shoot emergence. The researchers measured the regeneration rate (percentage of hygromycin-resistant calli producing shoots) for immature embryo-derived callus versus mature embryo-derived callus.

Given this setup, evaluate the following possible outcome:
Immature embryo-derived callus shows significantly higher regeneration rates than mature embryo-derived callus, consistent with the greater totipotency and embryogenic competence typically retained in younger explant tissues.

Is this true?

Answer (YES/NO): NO